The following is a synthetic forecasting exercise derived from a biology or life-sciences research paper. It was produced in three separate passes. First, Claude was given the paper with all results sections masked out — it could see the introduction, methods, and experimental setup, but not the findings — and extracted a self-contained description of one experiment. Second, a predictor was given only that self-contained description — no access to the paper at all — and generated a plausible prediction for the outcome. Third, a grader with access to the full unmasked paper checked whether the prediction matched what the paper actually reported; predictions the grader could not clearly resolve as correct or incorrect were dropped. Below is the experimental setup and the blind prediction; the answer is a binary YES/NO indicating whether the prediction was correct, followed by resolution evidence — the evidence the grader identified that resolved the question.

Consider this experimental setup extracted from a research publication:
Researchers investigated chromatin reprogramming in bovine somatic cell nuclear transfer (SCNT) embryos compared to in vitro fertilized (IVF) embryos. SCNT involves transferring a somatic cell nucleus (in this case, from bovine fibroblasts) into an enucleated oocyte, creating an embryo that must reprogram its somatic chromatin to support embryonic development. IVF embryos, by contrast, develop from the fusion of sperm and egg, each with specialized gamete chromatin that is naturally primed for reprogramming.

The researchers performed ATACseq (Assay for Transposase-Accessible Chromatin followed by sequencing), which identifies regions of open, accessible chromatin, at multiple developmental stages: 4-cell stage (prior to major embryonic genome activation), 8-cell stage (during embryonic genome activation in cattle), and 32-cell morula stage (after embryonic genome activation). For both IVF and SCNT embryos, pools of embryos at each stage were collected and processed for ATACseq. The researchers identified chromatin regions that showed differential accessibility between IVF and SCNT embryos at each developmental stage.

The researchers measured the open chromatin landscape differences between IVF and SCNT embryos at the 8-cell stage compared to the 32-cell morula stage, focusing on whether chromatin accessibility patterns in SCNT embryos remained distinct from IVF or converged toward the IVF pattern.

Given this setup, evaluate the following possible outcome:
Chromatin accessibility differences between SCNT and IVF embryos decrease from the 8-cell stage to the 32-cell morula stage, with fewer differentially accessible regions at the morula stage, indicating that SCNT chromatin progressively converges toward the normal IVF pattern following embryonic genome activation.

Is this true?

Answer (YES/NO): YES